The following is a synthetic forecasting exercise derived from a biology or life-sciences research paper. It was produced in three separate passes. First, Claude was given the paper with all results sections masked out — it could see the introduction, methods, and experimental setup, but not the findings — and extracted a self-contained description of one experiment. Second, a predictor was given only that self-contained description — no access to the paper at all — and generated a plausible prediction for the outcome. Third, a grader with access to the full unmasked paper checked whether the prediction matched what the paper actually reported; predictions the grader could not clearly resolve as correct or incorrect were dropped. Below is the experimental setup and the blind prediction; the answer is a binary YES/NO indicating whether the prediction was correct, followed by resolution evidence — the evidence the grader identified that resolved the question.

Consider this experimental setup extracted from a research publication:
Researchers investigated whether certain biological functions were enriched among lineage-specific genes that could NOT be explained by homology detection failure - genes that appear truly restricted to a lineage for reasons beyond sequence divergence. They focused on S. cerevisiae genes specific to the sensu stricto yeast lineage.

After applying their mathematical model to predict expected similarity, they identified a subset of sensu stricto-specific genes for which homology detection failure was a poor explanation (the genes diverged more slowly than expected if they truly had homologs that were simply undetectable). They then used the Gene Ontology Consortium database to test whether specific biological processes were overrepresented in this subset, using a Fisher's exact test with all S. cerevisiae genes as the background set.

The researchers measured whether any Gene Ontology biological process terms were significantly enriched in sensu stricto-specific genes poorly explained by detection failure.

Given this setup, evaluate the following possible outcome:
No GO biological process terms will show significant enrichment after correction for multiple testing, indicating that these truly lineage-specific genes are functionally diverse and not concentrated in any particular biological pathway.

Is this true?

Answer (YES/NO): NO